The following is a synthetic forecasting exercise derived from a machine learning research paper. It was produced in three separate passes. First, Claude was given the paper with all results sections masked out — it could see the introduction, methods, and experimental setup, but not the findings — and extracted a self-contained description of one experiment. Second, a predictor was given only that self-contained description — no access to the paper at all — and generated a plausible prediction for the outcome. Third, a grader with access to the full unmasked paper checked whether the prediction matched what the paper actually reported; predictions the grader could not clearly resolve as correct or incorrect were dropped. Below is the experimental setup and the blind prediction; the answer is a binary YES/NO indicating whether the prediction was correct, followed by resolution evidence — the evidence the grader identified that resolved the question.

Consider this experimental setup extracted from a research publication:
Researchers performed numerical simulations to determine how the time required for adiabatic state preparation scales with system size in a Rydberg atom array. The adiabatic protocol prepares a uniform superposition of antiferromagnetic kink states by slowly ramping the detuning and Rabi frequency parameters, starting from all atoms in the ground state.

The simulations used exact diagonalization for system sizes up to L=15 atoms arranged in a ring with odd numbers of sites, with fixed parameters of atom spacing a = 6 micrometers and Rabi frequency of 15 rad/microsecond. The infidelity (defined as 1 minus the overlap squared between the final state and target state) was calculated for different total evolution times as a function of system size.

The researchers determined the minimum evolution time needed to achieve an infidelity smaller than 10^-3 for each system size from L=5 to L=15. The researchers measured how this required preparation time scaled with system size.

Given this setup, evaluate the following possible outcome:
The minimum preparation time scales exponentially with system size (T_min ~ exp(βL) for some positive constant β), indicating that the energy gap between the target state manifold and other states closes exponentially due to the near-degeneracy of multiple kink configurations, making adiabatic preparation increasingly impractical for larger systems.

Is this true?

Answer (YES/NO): NO